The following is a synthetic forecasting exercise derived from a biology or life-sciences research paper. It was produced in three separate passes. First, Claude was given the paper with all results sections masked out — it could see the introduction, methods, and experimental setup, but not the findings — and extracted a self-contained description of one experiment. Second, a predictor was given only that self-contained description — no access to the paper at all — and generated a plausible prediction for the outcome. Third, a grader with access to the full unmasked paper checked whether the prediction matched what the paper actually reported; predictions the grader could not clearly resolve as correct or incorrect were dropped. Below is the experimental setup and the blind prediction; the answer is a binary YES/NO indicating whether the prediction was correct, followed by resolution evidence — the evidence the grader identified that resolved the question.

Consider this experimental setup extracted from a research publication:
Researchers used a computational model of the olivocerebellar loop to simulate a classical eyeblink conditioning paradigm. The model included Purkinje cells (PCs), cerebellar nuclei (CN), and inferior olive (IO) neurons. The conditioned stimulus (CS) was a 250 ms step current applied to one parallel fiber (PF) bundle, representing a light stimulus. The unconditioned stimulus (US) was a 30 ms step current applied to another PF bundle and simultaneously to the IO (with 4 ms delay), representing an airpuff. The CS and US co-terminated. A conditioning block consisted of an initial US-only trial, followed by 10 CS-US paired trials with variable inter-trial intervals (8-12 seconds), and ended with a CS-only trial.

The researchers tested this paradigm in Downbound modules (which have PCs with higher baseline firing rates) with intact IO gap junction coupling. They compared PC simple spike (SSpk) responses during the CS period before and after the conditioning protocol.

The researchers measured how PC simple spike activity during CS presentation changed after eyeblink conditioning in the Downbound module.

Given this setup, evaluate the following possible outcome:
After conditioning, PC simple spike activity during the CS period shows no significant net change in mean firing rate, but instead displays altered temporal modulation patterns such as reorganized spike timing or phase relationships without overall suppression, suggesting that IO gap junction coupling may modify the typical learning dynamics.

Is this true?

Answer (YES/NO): NO